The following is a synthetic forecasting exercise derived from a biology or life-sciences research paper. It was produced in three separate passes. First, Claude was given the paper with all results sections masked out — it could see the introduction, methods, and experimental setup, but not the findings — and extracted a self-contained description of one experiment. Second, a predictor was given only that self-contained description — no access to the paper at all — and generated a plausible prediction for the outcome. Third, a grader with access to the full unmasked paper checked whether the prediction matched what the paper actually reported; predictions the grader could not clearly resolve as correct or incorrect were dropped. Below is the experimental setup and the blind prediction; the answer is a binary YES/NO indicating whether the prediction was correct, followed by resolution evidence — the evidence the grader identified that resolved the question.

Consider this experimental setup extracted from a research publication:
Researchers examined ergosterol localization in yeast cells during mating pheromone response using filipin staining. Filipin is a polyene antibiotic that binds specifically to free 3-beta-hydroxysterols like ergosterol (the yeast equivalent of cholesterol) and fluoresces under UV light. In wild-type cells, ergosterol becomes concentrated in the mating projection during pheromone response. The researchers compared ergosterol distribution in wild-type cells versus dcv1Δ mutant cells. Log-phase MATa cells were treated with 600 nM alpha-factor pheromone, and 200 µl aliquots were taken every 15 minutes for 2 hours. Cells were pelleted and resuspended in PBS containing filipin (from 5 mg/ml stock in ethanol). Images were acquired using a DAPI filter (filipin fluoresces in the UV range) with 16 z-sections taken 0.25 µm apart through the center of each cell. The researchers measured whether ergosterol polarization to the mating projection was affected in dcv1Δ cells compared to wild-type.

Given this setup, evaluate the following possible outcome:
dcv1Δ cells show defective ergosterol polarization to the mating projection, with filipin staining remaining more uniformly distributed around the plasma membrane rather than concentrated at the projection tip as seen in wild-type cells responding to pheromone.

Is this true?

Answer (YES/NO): NO